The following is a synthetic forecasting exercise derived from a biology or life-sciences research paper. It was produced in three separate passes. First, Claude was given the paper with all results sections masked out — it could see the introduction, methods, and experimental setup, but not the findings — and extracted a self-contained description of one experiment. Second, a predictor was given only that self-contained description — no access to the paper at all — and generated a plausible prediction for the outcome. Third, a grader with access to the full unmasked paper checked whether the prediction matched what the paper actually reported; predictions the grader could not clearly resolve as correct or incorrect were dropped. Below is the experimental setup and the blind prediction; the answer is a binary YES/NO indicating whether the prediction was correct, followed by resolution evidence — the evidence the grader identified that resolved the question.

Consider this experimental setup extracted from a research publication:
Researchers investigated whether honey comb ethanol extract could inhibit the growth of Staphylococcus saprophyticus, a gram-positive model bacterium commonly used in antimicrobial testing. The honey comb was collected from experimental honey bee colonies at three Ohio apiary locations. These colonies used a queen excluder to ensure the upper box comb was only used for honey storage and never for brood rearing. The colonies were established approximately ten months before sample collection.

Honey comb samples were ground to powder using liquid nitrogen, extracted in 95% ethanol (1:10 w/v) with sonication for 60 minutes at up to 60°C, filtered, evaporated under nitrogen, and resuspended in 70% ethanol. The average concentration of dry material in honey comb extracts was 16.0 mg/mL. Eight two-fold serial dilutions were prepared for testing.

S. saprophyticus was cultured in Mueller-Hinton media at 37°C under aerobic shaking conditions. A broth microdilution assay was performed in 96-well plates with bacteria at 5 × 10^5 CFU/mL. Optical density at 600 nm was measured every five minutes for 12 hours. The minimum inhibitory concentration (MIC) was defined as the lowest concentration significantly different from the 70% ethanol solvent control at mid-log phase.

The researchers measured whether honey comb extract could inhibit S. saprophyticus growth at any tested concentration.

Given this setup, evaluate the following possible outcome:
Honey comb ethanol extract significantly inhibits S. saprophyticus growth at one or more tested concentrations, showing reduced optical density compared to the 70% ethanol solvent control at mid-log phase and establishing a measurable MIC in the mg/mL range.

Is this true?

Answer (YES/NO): NO